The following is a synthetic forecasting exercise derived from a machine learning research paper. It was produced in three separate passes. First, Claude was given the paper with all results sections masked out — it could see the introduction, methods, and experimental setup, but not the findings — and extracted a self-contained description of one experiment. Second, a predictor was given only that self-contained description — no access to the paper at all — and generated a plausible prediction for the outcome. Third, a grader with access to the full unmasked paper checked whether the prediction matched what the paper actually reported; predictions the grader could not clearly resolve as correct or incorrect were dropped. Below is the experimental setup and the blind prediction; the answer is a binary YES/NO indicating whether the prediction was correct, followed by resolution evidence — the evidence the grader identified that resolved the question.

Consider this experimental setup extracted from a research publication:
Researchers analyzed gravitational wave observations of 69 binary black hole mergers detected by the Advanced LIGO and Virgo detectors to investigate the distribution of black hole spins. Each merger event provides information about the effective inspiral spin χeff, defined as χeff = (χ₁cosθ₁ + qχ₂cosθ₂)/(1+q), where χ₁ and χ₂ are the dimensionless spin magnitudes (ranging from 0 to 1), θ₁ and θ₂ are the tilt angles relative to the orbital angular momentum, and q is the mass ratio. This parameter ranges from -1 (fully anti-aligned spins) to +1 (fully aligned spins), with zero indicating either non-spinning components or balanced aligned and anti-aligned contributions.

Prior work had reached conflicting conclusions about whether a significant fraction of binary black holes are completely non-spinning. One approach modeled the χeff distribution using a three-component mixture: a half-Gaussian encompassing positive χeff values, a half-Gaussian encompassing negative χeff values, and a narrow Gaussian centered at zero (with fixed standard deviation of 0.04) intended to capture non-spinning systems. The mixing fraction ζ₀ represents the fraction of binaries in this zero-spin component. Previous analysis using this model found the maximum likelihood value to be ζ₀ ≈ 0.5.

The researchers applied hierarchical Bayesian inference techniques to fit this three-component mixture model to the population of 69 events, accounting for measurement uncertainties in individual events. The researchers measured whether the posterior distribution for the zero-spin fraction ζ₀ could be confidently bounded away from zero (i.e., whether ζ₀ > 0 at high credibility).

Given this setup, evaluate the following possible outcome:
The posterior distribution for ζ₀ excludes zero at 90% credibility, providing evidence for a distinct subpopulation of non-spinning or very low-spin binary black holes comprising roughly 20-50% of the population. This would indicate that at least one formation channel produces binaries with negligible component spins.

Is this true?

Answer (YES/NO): NO